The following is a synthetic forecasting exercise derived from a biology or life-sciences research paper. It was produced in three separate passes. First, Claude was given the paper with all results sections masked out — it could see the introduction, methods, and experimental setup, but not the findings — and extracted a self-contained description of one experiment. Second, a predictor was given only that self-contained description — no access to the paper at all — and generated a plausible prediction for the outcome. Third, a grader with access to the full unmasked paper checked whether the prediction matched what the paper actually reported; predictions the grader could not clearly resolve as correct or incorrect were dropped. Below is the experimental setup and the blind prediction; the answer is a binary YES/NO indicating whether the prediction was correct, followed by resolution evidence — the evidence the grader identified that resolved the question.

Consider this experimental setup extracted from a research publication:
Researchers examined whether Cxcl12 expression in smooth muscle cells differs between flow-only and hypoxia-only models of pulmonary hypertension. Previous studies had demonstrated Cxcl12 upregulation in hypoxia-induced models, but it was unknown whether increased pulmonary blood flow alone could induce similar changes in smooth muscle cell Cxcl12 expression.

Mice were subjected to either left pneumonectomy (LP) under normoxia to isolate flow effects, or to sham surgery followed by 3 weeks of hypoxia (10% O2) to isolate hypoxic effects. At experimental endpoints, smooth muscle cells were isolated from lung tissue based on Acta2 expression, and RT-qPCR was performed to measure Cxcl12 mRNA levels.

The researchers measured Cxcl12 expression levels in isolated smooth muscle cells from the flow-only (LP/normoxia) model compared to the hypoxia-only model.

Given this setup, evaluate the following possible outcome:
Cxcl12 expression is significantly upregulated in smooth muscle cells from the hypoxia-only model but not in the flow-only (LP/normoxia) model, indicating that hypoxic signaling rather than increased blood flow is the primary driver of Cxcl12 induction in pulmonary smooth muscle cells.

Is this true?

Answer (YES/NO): NO